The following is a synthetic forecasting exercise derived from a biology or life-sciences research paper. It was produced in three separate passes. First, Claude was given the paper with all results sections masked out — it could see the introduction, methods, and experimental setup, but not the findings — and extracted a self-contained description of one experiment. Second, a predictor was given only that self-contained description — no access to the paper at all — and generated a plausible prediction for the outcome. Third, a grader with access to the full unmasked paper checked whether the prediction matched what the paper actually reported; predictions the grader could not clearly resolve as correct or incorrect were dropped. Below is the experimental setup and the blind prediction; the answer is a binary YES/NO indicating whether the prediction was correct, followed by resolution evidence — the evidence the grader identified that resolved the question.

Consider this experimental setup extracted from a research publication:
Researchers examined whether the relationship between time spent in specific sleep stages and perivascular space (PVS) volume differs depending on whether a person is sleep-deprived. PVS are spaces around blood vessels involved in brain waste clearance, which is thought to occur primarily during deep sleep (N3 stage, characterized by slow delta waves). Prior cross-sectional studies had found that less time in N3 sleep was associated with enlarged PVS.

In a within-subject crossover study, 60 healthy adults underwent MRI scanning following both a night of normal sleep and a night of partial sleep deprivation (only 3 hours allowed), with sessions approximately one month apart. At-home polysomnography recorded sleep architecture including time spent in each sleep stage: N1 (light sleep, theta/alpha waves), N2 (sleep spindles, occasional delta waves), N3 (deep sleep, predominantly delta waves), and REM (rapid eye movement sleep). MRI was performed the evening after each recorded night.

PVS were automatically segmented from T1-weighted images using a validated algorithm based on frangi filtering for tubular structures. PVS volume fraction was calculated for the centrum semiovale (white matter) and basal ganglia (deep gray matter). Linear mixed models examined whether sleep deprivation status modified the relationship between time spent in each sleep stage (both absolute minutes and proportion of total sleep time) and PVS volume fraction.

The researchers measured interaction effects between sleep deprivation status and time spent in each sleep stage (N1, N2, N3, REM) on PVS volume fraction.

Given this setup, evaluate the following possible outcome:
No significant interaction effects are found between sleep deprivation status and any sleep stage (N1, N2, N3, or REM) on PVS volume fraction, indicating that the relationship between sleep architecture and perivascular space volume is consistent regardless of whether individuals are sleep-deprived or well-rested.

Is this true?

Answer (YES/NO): NO